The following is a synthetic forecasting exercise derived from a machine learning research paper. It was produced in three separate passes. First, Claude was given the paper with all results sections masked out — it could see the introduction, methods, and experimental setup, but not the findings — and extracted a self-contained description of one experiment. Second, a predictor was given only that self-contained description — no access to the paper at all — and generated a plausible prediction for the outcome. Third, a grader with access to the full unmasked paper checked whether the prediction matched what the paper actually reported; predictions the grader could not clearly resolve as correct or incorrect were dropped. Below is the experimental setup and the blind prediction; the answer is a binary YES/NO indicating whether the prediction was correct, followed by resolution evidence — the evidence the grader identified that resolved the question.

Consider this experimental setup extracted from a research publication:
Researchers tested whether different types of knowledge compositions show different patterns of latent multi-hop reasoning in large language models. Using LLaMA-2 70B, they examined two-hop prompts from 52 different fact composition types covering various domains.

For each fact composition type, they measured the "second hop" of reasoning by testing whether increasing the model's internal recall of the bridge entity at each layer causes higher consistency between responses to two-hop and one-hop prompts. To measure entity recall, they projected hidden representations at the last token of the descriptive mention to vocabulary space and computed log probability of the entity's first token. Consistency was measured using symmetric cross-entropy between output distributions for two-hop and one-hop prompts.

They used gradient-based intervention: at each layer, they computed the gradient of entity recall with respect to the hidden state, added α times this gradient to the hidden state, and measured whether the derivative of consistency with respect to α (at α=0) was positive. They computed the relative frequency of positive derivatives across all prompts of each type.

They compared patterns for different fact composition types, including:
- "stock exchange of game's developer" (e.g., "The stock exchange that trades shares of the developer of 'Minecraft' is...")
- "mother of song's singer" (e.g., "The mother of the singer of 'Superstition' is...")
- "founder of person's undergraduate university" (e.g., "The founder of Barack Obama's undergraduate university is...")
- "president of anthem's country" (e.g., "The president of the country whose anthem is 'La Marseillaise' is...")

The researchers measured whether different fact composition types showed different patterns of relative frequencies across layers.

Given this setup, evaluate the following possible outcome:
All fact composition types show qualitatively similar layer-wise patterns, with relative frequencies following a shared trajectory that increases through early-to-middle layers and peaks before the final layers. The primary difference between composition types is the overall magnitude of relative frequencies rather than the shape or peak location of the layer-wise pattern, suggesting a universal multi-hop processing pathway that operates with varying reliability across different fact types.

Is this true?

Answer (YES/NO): NO